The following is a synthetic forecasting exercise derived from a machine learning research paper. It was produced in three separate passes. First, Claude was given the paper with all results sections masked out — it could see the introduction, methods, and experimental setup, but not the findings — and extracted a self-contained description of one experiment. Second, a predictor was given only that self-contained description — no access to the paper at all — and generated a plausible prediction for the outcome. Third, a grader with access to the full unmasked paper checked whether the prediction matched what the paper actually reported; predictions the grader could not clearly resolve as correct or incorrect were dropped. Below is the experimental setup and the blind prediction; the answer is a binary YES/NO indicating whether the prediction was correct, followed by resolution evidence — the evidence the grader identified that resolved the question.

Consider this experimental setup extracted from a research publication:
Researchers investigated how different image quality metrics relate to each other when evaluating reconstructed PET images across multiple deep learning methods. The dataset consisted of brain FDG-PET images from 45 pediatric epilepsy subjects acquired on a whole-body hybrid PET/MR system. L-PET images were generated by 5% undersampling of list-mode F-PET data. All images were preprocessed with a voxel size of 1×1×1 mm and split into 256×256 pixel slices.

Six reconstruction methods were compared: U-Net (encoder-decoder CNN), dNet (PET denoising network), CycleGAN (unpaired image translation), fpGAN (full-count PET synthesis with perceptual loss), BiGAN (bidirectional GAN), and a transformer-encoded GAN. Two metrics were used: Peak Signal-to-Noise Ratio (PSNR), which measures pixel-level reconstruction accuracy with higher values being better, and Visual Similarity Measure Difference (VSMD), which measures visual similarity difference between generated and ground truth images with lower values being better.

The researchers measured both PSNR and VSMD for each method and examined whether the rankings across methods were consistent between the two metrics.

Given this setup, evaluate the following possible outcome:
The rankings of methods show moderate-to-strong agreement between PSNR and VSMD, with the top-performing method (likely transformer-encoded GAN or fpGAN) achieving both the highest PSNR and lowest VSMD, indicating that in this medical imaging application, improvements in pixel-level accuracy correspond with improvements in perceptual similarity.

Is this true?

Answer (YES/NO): YES